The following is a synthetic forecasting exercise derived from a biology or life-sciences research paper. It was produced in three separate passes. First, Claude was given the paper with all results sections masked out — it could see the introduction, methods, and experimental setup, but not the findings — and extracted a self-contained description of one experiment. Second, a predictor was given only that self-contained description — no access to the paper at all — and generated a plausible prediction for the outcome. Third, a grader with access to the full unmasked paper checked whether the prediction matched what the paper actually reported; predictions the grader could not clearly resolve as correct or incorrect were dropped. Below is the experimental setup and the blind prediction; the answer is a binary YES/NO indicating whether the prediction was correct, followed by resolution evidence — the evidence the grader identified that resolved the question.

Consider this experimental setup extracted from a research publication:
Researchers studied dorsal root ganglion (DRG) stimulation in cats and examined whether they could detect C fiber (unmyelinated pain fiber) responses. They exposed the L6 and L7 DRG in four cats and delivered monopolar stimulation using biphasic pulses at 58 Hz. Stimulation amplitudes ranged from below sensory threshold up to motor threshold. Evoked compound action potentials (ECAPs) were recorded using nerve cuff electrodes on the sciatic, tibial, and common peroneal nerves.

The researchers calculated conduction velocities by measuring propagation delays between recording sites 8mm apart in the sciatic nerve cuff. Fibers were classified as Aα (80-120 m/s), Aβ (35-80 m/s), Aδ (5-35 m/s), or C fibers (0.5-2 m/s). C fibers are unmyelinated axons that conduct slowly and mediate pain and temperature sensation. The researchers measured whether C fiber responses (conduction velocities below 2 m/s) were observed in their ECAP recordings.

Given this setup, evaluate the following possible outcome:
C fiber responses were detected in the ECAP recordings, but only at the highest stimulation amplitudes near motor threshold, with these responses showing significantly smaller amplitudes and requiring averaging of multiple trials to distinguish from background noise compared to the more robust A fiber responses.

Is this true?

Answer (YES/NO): NO